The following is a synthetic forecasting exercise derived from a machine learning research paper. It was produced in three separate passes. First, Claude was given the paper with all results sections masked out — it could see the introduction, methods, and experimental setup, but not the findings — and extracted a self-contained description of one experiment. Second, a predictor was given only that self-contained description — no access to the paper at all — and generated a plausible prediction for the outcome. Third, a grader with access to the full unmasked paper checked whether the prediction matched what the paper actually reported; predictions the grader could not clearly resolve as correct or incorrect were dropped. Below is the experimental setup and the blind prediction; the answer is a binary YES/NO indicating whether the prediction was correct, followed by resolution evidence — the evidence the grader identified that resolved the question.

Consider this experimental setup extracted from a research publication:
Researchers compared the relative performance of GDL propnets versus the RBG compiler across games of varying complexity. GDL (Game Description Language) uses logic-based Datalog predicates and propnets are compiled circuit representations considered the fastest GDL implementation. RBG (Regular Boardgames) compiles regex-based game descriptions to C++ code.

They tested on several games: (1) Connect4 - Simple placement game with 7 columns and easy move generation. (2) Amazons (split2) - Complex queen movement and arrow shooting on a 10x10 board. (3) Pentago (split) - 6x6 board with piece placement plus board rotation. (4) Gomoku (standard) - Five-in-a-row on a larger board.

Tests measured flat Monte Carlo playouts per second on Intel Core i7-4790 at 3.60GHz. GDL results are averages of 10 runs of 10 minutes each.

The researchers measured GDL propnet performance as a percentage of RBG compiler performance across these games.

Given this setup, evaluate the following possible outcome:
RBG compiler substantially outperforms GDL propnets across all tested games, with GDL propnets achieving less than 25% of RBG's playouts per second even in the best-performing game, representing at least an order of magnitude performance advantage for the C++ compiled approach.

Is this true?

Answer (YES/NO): NO